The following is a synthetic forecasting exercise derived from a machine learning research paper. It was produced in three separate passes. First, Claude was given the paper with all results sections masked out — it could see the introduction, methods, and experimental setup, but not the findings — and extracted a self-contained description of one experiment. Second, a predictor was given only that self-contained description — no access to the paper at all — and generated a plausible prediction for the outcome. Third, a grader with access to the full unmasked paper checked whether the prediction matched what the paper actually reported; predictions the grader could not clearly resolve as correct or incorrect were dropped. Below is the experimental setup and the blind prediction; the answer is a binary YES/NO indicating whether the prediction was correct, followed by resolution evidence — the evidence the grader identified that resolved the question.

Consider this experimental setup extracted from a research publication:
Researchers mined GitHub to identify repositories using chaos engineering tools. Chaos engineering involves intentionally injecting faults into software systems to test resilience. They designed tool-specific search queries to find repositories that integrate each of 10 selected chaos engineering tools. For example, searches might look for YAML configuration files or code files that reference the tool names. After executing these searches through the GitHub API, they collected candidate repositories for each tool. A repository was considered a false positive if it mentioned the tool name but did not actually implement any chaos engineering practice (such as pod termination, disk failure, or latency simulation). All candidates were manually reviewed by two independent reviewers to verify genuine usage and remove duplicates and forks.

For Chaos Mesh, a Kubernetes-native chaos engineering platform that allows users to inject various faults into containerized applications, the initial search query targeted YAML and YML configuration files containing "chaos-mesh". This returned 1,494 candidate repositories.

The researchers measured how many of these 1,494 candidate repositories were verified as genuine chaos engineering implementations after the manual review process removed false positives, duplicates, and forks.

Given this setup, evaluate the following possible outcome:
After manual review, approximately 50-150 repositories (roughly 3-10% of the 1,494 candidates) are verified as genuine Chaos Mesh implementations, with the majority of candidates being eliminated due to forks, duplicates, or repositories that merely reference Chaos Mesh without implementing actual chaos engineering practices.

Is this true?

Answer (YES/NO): NO